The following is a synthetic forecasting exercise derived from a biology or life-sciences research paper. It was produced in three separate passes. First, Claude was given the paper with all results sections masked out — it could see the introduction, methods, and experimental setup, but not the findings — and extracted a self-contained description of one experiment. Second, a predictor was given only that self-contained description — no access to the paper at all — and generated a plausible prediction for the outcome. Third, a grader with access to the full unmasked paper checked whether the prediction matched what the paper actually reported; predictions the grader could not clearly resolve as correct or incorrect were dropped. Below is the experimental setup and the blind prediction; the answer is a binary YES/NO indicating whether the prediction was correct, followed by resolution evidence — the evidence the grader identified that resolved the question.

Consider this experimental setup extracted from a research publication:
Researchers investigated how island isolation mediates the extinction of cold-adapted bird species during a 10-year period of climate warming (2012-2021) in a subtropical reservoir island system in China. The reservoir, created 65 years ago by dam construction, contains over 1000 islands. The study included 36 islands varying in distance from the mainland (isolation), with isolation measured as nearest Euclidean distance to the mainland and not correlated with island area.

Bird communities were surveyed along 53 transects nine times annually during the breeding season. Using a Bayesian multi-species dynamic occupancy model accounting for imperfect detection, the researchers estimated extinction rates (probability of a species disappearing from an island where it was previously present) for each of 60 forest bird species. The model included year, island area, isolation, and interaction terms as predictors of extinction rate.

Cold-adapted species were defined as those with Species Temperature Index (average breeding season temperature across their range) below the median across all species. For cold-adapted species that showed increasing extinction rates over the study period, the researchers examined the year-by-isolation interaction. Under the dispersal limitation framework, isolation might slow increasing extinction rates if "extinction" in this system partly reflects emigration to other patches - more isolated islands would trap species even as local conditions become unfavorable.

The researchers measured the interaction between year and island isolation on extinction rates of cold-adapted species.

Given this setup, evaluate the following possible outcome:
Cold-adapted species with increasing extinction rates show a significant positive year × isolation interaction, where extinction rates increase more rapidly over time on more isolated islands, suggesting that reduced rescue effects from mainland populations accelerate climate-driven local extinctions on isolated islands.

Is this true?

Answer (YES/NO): NO